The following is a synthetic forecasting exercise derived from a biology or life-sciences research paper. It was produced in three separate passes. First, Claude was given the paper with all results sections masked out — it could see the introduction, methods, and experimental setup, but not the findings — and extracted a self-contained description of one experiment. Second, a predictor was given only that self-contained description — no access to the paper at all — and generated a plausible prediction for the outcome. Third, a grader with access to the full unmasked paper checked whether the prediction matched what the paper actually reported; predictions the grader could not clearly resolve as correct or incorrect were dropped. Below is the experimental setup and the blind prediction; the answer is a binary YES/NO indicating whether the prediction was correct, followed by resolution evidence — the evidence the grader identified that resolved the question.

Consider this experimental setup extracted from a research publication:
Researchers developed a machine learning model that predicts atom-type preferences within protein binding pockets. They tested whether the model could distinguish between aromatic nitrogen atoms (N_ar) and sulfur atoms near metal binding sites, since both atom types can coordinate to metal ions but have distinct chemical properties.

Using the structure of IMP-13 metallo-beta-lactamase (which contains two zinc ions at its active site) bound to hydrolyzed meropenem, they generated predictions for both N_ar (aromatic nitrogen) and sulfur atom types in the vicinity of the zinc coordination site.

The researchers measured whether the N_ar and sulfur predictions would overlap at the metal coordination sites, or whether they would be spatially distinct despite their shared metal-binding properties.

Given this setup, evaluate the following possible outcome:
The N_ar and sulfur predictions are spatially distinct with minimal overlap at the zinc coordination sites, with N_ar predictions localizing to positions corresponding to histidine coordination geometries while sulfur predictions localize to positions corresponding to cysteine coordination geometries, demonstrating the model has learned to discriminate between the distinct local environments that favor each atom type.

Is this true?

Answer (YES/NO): NO